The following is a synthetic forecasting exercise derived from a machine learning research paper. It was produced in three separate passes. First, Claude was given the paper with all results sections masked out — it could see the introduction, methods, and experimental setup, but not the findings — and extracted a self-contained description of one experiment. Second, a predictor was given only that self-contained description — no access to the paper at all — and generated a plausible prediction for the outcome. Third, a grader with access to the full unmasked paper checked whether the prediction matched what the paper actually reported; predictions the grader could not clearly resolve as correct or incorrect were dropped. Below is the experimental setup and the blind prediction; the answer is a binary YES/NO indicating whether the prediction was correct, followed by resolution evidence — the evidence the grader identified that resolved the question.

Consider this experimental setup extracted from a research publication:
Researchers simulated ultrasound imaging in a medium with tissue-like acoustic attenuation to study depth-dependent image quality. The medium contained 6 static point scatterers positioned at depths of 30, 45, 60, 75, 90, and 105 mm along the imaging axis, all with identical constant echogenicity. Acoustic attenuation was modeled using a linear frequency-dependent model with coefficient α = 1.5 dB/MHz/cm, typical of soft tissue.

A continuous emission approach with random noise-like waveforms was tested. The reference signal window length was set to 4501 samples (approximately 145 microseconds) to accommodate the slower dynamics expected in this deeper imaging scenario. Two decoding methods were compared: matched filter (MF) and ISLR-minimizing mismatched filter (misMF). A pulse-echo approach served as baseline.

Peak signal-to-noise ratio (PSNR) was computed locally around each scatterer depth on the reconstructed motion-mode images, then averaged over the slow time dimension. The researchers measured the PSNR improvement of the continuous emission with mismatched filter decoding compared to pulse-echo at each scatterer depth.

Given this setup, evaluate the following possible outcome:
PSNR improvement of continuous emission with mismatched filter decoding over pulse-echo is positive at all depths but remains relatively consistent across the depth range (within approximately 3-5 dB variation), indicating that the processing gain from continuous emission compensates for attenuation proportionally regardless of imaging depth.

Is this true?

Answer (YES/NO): YES